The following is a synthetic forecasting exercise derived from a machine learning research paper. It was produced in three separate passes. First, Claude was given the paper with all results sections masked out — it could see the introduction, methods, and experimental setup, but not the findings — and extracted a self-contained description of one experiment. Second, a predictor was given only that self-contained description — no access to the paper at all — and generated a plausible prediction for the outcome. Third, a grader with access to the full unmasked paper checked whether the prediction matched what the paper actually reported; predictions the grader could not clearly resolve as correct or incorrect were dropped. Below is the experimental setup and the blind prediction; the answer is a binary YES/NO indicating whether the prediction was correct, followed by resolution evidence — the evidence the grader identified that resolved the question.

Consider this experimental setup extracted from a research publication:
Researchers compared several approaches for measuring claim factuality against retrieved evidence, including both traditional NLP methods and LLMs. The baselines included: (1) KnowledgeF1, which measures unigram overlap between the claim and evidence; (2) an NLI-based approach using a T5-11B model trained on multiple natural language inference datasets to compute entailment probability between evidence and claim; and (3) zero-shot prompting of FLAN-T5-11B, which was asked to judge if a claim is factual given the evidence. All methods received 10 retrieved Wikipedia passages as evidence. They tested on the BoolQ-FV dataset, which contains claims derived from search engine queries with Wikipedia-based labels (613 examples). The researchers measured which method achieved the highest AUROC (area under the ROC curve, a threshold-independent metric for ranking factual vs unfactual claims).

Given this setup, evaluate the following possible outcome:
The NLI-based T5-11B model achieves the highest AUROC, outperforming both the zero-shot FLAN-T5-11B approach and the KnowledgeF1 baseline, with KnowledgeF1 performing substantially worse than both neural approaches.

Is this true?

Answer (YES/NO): NO